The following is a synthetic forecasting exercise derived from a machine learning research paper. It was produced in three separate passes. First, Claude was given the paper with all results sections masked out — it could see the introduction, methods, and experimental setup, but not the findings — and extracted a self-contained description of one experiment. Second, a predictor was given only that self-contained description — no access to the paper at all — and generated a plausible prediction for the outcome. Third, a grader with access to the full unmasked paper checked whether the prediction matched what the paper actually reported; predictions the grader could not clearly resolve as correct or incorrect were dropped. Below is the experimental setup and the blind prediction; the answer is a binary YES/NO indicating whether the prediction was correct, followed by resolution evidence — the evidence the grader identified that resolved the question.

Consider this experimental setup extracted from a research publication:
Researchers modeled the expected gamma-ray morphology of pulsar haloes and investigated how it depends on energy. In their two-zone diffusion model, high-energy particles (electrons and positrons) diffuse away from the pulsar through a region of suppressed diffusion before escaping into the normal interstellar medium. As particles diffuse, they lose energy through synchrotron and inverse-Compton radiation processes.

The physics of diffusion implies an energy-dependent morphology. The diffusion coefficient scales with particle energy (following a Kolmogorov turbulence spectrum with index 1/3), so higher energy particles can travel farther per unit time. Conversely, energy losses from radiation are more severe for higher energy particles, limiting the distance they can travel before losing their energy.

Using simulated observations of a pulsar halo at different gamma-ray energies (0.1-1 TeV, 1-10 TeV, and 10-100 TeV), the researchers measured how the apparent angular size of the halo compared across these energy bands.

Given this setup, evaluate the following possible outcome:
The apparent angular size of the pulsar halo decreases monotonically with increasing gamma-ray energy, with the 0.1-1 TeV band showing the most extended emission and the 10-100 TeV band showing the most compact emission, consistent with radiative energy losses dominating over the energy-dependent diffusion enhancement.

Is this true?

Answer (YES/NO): NO